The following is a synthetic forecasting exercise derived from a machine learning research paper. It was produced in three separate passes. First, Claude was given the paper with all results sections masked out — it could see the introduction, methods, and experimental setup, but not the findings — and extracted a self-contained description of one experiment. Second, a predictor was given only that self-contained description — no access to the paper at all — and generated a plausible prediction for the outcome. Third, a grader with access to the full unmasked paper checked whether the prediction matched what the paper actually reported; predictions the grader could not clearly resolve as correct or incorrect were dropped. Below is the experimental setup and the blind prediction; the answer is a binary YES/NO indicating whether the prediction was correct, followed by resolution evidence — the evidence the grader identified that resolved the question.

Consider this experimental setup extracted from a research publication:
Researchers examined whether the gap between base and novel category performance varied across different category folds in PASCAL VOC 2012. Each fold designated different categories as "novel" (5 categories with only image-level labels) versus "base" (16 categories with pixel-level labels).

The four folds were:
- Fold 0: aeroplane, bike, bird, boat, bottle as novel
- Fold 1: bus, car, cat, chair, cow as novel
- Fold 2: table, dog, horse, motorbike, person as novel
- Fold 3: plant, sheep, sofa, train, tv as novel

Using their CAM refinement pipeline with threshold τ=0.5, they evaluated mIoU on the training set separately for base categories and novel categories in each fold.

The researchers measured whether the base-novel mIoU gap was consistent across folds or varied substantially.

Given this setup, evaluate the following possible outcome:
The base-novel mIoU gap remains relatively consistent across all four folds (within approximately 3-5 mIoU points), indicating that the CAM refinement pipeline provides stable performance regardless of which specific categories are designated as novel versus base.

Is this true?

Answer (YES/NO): NO